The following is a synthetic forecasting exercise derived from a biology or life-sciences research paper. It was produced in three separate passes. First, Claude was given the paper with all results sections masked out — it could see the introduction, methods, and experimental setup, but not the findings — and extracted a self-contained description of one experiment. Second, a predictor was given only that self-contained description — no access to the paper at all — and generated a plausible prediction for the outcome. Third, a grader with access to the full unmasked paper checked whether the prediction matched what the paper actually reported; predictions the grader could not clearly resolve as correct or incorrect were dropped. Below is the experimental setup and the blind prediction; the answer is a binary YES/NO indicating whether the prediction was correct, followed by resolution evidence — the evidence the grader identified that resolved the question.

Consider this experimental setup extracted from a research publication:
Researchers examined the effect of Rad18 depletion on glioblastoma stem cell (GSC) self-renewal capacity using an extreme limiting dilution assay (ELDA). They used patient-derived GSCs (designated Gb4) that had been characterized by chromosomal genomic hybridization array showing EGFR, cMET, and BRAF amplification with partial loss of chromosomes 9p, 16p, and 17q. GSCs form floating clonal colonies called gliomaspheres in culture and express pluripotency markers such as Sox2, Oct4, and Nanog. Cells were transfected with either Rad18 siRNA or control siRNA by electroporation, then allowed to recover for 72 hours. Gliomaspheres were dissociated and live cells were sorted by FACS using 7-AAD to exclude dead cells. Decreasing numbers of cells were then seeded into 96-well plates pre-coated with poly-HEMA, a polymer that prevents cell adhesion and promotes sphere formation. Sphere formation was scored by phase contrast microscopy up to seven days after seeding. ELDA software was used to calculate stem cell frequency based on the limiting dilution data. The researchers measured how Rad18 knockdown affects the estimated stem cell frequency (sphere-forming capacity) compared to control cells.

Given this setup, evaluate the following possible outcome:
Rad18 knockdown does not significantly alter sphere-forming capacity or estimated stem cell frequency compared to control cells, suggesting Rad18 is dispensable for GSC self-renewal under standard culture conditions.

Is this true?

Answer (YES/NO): NO